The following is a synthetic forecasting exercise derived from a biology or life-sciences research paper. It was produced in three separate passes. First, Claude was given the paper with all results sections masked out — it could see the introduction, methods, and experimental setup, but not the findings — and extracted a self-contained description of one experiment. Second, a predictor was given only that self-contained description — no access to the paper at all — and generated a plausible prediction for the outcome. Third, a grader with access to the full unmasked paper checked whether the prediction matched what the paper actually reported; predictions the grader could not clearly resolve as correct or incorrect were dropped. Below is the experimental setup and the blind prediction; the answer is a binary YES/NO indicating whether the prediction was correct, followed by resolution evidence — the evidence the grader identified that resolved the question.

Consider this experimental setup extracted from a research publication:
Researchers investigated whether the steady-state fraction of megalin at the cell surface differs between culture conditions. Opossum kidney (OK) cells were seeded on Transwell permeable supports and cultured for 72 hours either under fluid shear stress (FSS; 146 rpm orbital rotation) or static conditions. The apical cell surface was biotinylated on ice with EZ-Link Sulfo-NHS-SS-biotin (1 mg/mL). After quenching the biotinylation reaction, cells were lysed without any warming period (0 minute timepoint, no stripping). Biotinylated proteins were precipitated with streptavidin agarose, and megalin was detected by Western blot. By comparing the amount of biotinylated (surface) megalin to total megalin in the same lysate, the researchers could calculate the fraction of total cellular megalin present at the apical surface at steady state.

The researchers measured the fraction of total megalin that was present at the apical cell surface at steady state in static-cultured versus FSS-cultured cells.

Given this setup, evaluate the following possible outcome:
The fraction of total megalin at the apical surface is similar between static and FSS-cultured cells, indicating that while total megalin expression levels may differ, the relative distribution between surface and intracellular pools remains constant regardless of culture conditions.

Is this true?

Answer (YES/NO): NO